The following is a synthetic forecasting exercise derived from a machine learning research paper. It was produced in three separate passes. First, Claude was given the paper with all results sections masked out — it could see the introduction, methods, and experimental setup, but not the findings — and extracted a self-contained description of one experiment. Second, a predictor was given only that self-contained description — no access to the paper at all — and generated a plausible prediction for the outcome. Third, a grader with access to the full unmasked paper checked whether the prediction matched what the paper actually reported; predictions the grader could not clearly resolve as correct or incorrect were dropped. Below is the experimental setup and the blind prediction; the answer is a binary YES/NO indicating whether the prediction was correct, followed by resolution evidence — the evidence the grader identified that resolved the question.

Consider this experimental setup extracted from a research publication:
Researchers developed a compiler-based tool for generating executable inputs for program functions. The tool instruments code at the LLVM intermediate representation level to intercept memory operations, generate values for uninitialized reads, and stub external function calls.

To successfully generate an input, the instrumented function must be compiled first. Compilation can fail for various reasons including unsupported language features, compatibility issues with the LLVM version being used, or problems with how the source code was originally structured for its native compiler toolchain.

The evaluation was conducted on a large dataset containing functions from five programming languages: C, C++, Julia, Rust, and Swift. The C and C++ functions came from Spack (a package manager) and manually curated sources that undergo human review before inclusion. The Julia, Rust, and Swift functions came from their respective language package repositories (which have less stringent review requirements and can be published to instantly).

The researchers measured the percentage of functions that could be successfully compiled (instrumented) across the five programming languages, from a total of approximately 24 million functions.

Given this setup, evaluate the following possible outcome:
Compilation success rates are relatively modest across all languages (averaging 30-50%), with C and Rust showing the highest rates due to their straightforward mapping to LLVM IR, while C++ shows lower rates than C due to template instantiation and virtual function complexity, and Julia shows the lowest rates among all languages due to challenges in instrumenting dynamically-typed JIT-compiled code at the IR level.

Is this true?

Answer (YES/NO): NO